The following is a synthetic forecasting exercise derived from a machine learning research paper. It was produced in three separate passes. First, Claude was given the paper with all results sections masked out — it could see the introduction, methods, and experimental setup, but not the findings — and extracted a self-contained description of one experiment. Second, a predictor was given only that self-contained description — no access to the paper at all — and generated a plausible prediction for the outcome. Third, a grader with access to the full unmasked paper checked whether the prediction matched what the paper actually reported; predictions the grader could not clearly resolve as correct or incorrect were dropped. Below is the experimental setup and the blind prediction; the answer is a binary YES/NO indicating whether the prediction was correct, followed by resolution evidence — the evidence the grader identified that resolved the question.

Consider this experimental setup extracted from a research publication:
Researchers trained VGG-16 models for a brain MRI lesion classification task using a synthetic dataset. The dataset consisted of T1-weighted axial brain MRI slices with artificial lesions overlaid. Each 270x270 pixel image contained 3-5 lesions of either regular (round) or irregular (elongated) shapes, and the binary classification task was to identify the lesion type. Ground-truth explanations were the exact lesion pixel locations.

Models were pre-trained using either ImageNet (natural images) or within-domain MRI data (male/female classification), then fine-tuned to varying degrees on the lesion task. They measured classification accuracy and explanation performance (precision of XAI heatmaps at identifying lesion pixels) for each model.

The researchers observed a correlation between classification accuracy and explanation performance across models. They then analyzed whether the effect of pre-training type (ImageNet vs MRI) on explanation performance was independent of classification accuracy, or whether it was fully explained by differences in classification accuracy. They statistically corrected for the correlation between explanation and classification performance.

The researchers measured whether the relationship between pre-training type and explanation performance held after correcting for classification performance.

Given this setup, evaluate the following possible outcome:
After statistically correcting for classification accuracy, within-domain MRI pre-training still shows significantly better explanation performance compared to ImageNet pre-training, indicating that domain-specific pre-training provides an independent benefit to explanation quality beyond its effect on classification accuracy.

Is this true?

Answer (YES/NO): YES